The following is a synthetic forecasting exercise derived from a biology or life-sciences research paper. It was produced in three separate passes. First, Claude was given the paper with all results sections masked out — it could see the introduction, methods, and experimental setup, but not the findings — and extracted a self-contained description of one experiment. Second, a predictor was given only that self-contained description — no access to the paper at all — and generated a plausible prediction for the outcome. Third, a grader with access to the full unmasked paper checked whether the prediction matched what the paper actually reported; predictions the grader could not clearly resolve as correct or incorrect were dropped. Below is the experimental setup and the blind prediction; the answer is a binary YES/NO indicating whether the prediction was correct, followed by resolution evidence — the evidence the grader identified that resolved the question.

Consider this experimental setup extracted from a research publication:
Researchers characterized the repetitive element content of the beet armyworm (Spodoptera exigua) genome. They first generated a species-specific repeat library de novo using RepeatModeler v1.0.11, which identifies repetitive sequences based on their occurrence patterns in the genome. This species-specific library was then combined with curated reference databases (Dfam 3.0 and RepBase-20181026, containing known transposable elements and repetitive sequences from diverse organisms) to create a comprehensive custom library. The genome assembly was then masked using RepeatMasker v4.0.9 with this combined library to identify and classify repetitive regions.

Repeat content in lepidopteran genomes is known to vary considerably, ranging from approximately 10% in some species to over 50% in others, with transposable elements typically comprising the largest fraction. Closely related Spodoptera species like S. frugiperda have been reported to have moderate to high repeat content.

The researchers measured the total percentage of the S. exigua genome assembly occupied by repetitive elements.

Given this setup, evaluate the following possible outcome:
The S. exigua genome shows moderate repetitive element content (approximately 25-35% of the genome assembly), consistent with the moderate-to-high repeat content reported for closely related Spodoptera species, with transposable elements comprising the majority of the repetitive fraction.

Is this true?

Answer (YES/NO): YES